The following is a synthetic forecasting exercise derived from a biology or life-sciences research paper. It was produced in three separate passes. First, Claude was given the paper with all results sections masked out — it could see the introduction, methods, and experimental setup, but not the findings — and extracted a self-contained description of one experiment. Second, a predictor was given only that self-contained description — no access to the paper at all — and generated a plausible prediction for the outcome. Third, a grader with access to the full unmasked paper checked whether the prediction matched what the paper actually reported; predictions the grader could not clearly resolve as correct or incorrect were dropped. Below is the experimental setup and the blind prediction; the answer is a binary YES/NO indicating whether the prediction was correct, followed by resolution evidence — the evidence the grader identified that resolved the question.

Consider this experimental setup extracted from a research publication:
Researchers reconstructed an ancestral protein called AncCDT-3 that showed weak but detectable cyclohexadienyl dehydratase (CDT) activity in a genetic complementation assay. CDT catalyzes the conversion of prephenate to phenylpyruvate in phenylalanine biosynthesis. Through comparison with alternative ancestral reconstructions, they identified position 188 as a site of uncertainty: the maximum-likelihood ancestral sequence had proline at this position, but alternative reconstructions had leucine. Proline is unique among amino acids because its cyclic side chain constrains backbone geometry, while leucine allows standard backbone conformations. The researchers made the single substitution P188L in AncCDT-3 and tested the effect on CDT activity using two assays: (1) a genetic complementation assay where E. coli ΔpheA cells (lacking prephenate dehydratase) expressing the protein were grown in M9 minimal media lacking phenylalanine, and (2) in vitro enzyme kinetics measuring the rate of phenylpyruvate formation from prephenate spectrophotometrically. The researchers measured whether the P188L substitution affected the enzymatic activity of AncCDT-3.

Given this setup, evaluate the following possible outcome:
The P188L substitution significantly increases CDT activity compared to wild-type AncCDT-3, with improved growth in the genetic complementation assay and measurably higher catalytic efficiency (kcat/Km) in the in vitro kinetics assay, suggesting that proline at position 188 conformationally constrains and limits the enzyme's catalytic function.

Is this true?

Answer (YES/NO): YES